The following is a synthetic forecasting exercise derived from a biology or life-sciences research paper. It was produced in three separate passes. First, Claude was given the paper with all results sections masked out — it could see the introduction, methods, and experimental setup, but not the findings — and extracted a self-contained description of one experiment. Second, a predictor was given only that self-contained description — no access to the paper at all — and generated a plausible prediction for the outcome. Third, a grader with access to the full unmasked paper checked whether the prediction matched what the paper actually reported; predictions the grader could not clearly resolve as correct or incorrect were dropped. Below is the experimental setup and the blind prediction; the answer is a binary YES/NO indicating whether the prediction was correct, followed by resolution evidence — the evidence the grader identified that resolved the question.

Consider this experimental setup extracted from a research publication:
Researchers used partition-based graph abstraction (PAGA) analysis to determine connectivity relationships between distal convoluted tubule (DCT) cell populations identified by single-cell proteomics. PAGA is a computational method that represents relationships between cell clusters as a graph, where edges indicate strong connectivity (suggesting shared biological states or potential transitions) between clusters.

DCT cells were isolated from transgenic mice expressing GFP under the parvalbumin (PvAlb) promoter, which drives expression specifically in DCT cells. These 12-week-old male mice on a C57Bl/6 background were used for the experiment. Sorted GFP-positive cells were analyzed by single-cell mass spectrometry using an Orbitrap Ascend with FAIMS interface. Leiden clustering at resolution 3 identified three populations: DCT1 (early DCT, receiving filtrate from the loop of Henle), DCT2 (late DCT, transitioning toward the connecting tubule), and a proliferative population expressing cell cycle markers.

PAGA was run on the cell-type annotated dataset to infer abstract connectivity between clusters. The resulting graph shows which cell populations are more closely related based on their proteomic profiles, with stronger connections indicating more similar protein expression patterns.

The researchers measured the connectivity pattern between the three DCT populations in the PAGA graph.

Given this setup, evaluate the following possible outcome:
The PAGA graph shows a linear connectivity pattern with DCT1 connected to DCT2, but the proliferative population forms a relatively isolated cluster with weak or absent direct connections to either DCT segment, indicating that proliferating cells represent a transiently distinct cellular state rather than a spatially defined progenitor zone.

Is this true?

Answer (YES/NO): NO